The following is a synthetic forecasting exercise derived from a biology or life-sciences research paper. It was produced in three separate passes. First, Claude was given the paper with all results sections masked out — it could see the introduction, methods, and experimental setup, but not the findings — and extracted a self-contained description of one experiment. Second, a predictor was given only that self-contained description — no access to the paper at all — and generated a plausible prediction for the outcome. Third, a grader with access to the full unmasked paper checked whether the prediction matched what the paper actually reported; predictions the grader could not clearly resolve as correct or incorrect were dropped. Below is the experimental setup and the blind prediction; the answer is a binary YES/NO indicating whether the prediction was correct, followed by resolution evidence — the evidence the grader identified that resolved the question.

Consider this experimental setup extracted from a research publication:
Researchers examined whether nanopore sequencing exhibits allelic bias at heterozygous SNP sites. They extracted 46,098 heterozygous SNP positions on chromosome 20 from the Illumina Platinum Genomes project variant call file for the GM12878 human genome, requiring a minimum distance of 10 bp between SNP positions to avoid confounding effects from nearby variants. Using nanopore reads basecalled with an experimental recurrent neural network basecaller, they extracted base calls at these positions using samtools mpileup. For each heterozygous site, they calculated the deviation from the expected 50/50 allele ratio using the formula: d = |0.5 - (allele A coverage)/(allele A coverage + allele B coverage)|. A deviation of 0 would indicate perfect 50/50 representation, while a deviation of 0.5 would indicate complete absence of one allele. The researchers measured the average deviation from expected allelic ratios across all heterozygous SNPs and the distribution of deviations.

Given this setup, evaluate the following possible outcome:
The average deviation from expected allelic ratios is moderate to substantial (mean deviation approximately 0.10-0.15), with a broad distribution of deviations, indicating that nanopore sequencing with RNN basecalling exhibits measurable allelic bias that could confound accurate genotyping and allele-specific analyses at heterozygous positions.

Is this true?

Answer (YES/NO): YES